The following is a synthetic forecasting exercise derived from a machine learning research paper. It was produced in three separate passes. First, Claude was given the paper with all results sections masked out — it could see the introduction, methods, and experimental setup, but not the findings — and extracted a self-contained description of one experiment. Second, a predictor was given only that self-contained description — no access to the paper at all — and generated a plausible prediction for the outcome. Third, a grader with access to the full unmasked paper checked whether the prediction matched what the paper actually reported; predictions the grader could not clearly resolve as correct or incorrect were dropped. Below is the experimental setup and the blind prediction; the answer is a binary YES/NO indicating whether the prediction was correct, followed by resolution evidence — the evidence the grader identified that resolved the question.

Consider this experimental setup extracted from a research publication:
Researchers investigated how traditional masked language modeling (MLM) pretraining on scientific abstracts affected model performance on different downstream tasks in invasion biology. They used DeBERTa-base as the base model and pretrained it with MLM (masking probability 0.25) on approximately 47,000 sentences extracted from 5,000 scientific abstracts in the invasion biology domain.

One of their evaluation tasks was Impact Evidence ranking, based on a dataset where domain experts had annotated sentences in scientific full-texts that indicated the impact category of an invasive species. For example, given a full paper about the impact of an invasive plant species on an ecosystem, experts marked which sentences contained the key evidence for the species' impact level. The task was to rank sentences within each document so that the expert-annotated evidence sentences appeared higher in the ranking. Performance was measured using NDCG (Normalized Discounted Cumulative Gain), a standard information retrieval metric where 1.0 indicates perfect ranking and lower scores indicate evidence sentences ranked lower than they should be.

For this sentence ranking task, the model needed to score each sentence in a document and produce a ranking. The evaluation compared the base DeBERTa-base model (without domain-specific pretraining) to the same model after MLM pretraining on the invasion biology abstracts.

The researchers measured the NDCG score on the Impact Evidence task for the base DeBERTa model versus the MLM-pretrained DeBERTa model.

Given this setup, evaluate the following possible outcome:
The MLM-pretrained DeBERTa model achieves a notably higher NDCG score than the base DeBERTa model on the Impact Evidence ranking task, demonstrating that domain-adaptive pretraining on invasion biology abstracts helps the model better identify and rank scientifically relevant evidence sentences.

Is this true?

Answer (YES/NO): NO